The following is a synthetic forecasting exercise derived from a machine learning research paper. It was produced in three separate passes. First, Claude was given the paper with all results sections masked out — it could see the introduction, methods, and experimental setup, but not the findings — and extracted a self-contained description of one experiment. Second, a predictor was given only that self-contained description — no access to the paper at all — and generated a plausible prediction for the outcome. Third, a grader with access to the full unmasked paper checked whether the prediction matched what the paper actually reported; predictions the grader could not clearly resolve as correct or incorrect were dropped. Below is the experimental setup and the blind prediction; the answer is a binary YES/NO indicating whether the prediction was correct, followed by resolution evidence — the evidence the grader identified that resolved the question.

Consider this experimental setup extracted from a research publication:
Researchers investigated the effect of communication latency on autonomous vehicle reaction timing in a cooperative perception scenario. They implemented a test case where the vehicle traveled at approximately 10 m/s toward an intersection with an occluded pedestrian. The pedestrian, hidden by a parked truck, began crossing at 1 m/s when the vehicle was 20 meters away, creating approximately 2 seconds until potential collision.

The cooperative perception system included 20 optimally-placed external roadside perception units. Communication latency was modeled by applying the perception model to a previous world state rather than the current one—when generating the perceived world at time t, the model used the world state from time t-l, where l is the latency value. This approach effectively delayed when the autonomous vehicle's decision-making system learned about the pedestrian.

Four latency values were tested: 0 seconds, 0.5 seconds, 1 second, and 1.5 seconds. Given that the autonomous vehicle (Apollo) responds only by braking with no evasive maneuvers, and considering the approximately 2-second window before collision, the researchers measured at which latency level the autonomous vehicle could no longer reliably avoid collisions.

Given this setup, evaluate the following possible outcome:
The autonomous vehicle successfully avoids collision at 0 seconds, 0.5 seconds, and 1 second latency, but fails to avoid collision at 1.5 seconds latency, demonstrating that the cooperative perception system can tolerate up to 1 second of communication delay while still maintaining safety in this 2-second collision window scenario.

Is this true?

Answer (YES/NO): NO